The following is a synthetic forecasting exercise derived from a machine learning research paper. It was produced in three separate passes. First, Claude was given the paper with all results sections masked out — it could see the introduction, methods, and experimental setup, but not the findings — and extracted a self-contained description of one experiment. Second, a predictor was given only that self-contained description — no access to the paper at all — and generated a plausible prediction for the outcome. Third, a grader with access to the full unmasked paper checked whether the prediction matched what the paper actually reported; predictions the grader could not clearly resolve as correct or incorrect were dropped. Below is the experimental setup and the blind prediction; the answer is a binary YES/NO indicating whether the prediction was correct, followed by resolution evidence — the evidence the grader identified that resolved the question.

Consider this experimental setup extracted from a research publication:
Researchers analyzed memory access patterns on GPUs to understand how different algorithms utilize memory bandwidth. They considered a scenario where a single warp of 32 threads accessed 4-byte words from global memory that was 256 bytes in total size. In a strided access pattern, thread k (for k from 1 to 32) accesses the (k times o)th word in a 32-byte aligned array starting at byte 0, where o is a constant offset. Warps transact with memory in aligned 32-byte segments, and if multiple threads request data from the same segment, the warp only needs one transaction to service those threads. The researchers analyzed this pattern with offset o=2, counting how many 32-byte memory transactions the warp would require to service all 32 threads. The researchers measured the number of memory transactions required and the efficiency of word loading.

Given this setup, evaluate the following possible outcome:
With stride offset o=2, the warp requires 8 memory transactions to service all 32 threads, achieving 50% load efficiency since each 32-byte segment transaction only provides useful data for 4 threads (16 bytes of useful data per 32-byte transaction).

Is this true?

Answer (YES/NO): YES